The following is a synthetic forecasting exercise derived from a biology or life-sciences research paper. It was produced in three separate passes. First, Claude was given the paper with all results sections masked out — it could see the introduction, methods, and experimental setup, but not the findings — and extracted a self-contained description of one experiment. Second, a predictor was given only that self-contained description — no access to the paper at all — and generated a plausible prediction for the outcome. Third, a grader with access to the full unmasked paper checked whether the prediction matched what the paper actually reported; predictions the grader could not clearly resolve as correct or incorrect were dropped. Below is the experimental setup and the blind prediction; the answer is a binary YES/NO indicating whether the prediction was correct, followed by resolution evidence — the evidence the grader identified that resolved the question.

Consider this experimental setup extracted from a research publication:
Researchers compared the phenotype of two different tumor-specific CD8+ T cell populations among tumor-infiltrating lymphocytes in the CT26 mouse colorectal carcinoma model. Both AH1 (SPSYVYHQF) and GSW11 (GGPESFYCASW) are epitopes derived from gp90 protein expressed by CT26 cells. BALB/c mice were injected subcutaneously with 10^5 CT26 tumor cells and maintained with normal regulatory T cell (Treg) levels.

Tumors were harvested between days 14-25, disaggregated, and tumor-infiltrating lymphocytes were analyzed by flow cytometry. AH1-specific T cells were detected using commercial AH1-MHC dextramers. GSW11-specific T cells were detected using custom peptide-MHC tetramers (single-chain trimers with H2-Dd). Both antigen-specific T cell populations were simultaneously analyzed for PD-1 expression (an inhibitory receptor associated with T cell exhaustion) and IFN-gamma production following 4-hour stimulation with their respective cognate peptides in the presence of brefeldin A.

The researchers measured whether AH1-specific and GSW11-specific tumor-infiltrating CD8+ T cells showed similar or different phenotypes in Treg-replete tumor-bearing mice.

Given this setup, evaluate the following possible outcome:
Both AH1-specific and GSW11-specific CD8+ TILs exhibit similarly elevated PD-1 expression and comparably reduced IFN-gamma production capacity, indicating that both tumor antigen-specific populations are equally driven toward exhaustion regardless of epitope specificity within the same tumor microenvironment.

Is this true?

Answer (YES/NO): NO